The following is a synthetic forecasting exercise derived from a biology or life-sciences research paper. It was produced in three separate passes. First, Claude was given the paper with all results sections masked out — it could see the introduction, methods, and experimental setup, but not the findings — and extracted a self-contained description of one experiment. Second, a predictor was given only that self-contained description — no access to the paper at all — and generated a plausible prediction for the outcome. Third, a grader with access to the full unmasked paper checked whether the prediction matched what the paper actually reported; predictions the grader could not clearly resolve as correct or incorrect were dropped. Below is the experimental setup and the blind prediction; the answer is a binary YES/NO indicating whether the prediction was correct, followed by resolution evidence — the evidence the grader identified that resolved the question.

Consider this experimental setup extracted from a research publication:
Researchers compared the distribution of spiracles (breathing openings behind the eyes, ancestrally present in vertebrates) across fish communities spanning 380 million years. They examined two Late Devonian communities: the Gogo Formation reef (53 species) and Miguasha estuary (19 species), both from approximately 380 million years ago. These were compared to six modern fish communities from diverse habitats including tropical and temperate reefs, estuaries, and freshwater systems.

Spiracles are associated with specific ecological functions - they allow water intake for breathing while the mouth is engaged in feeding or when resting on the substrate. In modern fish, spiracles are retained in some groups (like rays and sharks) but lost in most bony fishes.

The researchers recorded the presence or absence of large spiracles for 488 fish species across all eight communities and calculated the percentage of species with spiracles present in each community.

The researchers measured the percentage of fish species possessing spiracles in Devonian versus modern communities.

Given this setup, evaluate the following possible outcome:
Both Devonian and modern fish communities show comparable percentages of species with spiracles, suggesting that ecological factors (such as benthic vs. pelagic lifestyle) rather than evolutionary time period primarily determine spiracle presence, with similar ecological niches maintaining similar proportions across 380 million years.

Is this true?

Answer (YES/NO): NO